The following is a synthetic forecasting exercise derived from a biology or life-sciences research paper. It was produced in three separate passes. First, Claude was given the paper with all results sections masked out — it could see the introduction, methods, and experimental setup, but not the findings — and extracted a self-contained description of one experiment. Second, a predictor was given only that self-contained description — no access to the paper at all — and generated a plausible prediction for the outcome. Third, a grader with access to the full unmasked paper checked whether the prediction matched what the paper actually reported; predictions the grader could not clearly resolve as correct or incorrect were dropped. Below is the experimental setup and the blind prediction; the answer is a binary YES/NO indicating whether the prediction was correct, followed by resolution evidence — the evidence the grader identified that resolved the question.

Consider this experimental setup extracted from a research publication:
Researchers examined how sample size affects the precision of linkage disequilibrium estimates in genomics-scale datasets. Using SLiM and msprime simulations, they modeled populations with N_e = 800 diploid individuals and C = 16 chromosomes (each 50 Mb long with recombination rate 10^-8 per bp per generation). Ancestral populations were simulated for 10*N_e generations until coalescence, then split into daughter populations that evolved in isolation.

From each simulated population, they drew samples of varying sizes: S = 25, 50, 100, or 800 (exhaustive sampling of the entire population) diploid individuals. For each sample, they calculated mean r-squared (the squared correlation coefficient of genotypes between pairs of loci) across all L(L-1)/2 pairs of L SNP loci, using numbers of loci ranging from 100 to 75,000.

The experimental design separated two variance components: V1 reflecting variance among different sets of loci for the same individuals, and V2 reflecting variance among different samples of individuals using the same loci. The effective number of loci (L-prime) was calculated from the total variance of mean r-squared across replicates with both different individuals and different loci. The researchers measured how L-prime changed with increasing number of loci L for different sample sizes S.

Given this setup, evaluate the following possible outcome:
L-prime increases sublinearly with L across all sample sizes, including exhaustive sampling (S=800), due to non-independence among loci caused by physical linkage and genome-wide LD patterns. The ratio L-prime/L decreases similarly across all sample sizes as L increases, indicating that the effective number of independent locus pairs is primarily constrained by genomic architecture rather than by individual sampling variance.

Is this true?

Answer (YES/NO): NO